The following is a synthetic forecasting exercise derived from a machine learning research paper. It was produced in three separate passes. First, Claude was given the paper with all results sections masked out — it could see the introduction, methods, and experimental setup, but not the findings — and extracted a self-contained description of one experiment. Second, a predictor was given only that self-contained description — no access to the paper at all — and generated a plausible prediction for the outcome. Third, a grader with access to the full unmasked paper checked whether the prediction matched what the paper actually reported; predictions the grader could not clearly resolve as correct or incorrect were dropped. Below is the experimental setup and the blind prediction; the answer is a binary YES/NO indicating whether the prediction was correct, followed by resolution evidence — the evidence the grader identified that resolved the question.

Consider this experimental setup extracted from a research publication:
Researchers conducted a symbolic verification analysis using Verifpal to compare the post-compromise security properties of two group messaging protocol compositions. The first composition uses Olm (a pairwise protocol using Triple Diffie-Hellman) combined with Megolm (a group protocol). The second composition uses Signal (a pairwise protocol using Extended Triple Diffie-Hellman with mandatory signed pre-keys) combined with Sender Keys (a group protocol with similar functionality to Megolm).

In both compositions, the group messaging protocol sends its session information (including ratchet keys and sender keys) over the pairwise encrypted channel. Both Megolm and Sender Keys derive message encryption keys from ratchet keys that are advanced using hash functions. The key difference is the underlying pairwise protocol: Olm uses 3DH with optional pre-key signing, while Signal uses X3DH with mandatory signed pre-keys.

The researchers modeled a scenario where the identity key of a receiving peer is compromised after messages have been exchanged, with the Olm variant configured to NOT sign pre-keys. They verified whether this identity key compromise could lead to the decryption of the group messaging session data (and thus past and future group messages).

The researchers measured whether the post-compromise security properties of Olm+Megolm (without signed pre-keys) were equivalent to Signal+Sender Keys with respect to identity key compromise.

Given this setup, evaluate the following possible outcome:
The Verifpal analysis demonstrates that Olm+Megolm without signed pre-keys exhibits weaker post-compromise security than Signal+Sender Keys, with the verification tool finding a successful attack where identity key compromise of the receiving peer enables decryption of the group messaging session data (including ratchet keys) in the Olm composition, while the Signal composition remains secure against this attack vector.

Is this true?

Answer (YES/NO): YES